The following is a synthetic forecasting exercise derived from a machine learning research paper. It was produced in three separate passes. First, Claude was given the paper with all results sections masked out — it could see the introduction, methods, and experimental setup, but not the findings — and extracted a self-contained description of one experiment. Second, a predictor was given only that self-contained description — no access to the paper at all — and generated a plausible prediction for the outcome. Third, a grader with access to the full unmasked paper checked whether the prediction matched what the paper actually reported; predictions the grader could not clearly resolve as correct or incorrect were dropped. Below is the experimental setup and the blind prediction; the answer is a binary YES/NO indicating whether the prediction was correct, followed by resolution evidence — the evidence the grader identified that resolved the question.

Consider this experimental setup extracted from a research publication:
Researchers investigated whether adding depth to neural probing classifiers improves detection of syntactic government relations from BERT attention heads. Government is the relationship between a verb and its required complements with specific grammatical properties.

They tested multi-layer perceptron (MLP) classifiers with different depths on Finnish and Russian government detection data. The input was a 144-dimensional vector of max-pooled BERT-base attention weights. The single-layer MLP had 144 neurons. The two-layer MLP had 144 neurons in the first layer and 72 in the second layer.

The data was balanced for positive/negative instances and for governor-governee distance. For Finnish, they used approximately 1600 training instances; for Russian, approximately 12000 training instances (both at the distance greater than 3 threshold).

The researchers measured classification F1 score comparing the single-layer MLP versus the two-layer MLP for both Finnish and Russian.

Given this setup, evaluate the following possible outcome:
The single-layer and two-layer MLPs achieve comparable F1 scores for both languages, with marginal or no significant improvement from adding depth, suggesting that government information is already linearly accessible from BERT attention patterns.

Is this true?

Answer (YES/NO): YES